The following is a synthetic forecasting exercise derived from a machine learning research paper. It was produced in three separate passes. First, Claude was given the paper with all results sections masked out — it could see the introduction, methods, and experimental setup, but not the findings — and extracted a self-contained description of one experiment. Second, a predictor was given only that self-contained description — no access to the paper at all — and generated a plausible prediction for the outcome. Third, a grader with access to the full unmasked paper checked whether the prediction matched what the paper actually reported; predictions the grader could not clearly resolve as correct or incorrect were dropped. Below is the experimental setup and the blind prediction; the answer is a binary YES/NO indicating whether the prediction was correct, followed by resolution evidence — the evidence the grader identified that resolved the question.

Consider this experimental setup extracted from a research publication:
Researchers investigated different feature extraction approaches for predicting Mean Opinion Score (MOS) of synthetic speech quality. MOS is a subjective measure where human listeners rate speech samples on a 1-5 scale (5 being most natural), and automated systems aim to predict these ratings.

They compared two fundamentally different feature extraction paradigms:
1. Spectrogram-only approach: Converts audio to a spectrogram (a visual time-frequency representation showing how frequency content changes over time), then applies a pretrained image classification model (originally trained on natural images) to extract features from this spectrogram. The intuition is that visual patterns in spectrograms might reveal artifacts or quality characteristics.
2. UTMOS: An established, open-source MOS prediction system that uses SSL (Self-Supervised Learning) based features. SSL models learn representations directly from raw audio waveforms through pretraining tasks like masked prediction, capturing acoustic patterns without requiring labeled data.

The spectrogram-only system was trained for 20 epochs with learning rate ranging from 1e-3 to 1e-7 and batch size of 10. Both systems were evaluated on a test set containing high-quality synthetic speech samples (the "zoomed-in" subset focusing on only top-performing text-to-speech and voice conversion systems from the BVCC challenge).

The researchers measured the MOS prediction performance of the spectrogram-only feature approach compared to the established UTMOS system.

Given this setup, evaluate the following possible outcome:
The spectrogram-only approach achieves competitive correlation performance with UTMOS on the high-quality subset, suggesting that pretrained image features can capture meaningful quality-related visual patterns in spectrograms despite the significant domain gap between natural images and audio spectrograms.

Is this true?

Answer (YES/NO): YES